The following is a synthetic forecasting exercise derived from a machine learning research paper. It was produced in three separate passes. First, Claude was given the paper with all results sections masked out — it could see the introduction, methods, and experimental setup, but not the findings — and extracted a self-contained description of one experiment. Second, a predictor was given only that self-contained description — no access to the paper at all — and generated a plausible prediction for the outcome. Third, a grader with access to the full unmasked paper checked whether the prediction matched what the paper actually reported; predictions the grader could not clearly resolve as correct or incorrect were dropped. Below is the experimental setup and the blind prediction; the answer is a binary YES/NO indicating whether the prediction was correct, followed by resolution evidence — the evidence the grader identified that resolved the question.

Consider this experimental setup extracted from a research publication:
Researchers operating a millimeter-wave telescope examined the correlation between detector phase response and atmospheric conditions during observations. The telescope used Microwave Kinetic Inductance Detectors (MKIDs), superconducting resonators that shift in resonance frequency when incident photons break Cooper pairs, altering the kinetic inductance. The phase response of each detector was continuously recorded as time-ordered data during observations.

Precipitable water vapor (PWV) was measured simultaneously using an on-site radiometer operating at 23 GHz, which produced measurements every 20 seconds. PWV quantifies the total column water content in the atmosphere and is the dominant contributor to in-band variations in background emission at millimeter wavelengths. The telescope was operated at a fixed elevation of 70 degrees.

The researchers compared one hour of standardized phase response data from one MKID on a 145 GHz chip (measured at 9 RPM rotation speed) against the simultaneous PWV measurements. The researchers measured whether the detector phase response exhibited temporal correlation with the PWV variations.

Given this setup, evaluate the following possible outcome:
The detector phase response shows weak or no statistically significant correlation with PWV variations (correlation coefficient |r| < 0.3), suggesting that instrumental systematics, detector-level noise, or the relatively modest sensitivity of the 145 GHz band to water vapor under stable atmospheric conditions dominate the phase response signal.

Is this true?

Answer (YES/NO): NO